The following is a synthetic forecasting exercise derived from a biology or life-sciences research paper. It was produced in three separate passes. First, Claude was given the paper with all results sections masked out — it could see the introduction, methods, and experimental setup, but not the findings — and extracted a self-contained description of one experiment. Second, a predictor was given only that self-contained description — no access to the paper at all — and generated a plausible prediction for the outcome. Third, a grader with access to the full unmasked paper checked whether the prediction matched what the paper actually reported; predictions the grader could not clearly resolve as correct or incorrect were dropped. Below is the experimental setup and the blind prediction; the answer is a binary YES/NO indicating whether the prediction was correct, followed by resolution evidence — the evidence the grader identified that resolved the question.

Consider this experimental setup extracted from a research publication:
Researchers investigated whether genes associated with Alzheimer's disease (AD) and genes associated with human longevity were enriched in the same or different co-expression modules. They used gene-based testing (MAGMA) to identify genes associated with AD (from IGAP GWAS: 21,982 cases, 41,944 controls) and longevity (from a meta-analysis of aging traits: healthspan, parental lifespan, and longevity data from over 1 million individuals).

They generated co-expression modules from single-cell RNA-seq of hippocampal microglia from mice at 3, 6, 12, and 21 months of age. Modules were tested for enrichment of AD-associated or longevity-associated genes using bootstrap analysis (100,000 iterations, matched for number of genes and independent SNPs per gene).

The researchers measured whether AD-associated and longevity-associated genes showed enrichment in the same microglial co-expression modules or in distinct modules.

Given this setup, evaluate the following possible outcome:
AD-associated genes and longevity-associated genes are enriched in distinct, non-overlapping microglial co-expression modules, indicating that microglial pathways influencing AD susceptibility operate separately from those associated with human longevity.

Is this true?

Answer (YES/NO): NO